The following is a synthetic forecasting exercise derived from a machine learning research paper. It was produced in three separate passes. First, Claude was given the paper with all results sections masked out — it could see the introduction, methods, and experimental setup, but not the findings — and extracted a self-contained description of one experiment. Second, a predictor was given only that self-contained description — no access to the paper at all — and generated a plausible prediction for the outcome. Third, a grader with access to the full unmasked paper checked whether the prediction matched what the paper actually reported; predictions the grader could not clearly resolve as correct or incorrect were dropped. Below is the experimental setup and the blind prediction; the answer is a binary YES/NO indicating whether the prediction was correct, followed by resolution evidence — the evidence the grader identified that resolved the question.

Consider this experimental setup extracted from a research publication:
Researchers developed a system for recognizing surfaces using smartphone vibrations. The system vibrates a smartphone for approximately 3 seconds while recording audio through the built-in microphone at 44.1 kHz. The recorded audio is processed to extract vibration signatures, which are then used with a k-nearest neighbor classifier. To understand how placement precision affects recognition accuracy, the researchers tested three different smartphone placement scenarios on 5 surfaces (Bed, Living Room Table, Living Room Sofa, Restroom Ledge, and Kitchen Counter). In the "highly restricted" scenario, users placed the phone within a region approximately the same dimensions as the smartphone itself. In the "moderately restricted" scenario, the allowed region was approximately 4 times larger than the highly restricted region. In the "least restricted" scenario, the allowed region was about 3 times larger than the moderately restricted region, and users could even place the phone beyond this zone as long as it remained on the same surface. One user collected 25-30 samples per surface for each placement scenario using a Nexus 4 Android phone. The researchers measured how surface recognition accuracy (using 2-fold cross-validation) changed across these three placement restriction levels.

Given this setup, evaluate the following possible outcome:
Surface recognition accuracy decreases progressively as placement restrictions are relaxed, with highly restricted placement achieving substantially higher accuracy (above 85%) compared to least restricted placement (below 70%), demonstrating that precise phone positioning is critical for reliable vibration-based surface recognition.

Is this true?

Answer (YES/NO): NO